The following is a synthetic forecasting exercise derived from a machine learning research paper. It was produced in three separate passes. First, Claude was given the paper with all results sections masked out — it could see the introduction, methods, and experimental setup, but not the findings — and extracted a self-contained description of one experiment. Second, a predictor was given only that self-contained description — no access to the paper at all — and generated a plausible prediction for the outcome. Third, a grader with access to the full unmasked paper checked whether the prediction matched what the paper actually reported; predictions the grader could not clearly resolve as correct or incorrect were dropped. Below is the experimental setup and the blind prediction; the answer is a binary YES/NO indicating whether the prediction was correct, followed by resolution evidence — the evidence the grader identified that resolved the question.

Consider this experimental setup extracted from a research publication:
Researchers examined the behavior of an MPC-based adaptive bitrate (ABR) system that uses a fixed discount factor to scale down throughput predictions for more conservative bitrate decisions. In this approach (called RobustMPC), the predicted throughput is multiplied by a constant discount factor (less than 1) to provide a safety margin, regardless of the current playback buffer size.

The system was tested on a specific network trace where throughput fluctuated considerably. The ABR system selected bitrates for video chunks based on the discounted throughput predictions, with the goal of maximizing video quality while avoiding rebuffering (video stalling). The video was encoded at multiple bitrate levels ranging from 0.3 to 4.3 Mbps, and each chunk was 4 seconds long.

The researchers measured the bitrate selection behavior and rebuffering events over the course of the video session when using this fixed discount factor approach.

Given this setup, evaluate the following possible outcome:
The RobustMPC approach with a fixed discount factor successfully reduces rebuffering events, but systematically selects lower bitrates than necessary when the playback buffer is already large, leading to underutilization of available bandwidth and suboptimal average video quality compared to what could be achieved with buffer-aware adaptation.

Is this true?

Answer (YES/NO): NO